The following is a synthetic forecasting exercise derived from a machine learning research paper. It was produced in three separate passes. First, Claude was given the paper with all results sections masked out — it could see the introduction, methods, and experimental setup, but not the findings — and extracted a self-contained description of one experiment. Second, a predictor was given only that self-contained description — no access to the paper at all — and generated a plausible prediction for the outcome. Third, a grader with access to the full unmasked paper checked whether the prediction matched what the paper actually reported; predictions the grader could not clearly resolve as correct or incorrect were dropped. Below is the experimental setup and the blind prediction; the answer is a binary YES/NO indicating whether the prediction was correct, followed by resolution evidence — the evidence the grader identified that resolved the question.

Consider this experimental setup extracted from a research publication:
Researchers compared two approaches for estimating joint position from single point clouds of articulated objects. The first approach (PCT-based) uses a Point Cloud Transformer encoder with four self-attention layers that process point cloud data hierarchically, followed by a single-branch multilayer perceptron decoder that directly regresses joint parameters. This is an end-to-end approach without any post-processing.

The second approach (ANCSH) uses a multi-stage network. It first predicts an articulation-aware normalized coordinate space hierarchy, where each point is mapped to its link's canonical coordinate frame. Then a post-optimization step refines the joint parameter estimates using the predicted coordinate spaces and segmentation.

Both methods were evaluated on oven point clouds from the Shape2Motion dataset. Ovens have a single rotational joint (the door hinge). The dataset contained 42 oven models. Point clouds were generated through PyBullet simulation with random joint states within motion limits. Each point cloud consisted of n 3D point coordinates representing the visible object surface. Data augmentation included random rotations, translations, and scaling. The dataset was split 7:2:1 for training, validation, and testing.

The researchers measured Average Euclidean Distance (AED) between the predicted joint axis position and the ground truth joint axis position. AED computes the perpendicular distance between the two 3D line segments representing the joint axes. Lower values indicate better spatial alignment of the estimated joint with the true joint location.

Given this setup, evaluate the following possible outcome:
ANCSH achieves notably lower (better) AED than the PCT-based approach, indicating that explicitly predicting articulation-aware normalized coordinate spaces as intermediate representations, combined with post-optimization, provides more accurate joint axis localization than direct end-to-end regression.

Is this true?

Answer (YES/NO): NO